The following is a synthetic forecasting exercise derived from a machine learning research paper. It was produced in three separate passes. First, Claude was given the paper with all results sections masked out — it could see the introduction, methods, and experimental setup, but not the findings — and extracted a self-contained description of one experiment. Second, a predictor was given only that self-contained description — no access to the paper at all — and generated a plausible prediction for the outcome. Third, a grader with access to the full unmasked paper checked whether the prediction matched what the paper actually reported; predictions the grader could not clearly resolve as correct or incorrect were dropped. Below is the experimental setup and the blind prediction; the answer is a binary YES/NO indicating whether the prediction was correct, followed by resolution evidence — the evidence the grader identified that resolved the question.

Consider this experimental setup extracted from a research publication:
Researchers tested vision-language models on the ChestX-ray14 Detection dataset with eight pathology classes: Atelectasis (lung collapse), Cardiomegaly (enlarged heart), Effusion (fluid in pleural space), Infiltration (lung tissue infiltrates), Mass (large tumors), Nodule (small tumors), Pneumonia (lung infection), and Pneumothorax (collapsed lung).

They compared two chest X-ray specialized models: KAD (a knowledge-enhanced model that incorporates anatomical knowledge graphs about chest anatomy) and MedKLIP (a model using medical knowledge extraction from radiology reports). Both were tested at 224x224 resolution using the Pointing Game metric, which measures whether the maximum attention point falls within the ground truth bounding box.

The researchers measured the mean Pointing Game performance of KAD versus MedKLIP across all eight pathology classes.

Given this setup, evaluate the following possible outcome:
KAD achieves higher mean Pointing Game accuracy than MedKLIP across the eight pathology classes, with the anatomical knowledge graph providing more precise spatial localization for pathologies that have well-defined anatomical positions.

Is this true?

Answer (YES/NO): NO